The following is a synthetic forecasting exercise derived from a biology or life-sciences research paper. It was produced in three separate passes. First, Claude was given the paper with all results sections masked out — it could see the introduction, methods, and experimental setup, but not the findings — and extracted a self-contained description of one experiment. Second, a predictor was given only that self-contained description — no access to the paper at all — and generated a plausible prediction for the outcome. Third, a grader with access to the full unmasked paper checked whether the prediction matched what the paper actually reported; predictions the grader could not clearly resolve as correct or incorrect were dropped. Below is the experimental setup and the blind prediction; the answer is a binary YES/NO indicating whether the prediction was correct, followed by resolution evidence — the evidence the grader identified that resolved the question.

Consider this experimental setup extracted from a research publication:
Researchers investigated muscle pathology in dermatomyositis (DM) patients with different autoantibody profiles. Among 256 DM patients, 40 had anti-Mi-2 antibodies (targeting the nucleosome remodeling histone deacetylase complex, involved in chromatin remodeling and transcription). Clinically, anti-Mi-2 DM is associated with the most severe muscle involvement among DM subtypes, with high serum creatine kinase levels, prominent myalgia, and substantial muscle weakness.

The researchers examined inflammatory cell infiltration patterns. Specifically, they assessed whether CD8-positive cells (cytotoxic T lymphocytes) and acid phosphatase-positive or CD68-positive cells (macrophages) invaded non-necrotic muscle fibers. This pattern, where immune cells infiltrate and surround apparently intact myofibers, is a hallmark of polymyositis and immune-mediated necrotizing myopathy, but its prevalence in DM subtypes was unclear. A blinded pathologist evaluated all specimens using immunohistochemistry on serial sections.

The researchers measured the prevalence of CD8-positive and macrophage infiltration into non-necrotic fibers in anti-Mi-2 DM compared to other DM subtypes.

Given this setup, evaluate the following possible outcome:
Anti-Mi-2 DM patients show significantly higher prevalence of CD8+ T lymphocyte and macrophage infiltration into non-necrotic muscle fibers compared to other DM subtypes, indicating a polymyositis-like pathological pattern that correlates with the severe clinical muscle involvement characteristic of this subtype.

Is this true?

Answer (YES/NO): YES